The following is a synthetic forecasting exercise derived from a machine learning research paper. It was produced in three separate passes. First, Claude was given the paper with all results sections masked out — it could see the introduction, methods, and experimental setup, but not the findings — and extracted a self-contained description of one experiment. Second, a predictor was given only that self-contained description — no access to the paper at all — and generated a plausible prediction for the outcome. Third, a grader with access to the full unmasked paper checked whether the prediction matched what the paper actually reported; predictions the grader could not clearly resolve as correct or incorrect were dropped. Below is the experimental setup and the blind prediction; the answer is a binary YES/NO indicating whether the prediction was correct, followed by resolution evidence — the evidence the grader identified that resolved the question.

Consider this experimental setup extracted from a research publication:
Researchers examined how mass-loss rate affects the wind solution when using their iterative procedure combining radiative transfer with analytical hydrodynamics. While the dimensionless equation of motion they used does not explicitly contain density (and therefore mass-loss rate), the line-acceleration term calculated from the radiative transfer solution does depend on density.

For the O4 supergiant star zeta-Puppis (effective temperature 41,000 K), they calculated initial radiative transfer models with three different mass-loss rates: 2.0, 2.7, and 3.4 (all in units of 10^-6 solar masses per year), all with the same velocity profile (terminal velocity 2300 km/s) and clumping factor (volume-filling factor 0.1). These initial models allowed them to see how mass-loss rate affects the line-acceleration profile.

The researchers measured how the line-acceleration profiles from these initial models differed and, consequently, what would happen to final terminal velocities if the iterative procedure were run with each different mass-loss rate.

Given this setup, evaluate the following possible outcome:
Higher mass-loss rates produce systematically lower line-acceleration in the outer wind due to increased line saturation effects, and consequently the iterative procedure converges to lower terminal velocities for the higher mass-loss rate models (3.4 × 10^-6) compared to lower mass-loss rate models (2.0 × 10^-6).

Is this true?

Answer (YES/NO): YES